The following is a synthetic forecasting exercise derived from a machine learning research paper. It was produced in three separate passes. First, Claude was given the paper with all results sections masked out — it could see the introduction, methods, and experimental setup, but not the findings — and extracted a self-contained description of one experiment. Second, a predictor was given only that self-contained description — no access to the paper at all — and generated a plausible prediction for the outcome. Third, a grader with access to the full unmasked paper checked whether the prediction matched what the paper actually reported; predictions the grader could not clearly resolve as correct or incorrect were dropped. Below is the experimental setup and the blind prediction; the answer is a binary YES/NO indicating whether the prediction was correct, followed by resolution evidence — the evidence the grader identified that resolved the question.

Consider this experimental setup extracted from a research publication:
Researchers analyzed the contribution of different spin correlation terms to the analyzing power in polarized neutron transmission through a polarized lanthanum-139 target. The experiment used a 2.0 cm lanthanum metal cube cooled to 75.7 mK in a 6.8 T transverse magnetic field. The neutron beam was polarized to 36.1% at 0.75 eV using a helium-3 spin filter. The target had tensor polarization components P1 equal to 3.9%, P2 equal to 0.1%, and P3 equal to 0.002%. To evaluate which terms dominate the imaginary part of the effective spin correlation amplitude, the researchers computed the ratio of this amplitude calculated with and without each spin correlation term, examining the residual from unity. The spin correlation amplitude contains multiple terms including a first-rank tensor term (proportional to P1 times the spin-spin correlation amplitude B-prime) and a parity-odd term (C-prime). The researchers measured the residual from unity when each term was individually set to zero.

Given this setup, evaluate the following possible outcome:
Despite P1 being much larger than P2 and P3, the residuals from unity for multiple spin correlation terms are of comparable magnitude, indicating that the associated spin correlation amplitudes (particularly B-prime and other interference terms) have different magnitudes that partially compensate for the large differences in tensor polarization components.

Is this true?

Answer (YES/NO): NO